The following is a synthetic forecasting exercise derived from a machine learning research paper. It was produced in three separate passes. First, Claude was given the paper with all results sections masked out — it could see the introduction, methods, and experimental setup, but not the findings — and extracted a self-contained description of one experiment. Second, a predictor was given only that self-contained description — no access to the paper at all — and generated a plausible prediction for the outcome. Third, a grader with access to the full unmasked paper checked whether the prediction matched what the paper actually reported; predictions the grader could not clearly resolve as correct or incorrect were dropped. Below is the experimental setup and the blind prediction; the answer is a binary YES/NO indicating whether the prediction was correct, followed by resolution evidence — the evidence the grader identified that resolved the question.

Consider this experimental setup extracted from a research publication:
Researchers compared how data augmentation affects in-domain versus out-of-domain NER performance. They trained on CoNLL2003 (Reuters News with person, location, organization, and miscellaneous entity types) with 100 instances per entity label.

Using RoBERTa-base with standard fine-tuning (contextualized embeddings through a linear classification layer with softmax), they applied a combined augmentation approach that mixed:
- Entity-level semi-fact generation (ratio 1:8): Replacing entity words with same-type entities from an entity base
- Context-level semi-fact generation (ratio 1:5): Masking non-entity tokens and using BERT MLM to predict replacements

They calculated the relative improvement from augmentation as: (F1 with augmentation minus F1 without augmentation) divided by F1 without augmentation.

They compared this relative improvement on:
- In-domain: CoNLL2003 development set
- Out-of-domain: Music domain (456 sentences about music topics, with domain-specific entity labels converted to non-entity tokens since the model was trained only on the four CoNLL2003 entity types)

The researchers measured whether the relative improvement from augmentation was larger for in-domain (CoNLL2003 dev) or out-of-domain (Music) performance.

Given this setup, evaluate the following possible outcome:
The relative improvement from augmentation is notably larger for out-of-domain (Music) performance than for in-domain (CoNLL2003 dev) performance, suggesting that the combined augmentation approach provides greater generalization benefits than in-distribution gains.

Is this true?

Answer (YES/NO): YES